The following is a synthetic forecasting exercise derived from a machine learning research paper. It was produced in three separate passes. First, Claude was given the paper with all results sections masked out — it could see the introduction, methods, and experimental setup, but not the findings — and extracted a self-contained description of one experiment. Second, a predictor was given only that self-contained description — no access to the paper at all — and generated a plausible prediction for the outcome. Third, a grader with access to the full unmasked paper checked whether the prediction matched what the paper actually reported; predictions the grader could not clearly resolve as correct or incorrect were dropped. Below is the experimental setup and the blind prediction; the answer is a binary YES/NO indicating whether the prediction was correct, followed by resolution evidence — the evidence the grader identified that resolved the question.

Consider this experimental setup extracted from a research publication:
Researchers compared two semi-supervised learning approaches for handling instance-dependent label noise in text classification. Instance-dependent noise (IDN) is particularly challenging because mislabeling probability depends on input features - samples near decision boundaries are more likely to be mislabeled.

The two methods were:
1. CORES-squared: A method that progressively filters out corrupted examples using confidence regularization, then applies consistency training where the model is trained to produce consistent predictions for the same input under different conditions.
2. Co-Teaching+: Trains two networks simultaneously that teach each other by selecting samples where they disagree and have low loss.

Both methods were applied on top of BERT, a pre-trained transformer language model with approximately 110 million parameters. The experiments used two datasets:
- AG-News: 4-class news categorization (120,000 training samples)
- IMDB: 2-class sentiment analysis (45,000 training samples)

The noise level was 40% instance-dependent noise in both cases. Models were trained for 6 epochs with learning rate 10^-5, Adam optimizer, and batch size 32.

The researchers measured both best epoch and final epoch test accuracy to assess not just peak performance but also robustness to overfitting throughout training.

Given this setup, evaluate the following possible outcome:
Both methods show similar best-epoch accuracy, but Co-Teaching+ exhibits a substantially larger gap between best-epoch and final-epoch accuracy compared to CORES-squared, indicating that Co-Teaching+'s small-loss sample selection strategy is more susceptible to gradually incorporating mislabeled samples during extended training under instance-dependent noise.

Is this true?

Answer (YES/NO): NO